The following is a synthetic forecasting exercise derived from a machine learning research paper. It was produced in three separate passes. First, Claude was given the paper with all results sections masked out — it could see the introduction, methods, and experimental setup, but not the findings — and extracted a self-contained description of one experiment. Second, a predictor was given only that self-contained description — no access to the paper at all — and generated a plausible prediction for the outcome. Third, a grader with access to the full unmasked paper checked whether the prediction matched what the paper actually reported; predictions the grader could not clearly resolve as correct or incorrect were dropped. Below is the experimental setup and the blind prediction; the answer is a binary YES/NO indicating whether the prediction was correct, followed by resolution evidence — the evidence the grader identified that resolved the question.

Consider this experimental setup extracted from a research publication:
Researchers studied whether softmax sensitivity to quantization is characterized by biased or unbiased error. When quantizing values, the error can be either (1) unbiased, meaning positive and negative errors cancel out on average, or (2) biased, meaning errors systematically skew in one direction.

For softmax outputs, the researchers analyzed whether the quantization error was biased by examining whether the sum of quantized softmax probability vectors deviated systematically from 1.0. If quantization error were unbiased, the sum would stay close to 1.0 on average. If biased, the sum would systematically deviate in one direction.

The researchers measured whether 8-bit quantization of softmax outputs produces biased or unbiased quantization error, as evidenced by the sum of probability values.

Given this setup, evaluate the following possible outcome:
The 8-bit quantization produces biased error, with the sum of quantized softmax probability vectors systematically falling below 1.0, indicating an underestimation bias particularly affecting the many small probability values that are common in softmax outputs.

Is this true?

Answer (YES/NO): YES